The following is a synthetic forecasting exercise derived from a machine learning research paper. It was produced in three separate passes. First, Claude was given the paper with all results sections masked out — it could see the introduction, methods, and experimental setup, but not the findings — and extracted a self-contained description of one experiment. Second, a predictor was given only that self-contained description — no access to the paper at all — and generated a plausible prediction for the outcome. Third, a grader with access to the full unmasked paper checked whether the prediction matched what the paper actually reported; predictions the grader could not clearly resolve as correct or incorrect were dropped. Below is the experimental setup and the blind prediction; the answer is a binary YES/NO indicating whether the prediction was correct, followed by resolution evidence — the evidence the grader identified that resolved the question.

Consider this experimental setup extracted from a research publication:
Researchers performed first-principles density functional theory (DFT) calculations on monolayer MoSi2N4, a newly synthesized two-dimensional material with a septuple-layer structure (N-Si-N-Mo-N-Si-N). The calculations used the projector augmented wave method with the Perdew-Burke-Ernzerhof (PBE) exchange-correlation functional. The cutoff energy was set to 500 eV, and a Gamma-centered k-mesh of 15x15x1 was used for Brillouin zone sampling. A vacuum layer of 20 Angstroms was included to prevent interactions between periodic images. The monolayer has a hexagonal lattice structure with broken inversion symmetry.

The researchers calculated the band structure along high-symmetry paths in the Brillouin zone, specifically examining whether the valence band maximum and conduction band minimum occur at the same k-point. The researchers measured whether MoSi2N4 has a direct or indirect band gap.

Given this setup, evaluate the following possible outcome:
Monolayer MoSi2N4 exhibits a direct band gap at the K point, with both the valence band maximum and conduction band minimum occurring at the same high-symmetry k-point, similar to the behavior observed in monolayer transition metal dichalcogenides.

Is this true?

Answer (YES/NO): NO